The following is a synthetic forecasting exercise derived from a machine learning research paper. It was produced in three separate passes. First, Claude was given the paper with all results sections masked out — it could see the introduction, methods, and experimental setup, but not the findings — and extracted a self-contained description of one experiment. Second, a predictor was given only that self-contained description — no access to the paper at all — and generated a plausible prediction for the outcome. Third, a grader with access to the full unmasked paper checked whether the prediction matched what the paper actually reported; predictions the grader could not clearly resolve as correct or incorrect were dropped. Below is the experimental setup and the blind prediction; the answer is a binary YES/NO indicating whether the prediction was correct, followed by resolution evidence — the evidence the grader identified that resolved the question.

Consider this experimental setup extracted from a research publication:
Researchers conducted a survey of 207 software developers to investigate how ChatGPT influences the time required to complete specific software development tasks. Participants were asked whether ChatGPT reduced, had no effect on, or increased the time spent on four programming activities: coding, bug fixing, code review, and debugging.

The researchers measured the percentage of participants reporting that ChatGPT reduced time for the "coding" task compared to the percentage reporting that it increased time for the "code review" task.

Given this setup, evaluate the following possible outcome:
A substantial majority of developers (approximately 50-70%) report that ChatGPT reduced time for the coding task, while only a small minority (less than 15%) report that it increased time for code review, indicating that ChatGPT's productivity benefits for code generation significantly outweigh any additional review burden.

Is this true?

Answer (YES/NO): NO